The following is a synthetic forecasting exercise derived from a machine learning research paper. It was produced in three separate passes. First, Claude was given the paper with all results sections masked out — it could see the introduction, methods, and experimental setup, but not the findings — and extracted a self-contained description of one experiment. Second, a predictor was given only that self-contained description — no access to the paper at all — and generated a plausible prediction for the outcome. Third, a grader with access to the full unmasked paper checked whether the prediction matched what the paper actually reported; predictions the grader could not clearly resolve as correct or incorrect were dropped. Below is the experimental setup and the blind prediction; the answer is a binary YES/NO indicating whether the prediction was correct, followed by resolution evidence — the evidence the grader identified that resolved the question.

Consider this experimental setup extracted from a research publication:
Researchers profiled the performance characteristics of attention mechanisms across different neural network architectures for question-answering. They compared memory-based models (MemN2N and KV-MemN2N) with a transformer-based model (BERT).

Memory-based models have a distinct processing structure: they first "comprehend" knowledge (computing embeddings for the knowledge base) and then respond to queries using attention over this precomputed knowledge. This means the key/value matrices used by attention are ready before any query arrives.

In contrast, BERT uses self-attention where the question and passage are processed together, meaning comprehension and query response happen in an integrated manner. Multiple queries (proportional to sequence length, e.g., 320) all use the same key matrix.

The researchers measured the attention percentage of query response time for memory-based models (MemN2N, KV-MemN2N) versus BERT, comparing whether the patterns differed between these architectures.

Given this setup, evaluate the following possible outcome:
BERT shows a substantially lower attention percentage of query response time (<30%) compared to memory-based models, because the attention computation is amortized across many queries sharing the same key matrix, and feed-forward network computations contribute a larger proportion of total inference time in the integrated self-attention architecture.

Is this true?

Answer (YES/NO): NO